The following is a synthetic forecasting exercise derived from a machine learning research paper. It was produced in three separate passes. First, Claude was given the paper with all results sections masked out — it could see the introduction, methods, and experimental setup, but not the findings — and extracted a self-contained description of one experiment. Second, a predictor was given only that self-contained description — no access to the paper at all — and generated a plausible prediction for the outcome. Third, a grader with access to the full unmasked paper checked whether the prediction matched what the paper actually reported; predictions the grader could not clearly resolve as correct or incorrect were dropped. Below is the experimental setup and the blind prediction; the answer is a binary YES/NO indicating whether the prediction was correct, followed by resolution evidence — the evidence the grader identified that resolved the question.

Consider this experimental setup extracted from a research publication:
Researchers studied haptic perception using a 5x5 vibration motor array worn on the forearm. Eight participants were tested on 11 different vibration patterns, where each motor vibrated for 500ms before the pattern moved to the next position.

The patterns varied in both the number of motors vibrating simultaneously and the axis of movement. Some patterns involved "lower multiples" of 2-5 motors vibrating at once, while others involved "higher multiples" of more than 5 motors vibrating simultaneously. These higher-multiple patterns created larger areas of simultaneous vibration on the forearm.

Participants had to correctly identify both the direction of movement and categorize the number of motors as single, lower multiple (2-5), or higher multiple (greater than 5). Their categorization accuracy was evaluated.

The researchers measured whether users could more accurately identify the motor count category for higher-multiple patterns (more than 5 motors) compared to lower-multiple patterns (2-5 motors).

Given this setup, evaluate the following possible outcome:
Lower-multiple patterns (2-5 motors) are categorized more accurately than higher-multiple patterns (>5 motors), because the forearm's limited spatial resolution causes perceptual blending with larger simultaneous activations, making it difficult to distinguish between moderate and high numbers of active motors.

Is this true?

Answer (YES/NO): YES